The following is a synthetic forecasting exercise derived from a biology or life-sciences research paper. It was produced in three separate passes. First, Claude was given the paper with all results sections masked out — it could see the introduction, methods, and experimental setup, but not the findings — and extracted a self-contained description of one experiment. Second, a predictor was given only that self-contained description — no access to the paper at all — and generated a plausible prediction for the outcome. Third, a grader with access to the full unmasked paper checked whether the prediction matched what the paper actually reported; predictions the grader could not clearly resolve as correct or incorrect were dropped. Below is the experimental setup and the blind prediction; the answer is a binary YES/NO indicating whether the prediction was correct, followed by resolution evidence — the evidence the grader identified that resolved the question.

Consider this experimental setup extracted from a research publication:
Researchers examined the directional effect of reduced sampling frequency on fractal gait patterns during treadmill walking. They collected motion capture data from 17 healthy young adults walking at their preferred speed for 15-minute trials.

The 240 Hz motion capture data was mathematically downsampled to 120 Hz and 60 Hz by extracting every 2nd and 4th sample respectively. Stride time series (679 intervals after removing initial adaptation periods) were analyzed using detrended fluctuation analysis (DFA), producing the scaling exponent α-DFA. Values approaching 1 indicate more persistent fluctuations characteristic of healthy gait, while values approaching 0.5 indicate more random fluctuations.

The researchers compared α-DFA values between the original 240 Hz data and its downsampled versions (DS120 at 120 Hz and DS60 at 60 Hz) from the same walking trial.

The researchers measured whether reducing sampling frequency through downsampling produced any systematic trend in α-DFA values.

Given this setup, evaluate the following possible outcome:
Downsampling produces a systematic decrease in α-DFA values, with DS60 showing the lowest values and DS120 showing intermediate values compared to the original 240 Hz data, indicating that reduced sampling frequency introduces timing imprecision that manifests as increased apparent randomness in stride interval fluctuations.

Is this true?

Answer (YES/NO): NO